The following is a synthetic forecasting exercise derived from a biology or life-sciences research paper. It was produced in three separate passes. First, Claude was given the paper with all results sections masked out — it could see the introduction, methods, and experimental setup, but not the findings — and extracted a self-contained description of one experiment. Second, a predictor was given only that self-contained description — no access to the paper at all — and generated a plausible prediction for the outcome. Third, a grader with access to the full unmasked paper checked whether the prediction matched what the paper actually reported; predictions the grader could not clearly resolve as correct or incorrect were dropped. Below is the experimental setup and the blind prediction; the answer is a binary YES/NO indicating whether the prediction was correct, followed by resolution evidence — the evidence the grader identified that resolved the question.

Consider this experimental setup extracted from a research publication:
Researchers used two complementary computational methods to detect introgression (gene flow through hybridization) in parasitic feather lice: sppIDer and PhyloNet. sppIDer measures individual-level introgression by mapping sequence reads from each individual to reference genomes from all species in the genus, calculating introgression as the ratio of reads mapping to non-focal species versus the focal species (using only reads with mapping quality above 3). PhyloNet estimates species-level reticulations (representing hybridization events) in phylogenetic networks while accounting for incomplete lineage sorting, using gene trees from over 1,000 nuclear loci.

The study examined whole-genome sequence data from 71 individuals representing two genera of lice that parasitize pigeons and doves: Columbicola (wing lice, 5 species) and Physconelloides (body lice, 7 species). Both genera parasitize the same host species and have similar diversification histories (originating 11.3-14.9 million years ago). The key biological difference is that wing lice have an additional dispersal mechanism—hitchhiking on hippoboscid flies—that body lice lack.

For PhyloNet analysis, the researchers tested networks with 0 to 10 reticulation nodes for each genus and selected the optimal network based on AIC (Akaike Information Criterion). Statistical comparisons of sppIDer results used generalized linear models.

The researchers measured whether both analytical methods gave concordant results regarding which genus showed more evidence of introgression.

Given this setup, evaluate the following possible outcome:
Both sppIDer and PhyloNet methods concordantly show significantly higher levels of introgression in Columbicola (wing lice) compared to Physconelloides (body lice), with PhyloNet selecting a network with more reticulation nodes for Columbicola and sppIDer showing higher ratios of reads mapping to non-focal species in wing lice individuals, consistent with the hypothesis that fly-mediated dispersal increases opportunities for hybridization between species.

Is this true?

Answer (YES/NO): YES